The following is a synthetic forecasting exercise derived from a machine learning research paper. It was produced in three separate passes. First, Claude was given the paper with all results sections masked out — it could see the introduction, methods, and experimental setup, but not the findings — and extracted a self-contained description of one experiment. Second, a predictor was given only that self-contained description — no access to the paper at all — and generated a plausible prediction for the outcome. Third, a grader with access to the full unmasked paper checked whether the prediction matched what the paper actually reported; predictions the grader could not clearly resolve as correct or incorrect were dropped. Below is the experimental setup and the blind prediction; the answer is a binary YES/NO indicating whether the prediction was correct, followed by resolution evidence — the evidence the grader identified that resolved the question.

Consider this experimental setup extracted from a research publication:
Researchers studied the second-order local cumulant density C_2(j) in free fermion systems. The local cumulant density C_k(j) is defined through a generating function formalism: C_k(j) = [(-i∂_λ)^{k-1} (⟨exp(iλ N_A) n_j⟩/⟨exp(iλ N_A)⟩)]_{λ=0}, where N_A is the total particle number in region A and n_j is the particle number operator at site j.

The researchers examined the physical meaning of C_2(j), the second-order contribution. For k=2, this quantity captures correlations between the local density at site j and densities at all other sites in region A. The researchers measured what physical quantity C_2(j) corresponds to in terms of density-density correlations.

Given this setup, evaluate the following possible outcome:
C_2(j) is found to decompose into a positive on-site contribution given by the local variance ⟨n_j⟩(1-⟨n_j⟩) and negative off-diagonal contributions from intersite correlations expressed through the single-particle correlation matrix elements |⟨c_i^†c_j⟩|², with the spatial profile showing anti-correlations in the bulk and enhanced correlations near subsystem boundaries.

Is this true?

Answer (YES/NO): NO